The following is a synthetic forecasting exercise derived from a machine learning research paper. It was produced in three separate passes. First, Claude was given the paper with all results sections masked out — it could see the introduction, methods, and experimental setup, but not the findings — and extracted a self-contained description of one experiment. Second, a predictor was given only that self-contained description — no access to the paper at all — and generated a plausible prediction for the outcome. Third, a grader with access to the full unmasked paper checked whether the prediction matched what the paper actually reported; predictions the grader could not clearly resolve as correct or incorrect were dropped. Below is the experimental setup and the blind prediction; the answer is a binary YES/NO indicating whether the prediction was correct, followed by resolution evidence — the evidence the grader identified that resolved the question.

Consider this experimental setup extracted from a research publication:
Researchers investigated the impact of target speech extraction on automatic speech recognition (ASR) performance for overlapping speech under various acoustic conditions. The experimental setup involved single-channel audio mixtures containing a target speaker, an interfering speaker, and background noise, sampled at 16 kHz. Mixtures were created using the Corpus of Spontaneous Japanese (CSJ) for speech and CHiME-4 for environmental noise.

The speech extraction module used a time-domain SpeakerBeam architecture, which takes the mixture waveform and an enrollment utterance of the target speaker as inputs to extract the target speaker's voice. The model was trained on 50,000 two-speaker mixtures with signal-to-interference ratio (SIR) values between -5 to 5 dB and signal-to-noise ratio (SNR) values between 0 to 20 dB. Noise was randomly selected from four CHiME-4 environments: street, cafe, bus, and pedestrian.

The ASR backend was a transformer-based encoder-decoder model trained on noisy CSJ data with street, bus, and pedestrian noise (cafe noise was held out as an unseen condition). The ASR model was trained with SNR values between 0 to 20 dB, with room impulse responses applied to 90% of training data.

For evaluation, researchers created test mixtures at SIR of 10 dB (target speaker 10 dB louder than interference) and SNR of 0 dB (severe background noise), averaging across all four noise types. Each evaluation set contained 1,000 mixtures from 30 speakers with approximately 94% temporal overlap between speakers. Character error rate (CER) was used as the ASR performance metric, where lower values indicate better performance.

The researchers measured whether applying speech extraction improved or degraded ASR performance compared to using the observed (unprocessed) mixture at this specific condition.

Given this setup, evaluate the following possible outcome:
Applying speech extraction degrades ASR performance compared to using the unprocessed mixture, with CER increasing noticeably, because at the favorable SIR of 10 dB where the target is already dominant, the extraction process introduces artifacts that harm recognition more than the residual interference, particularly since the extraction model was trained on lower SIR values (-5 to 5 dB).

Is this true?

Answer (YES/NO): YES